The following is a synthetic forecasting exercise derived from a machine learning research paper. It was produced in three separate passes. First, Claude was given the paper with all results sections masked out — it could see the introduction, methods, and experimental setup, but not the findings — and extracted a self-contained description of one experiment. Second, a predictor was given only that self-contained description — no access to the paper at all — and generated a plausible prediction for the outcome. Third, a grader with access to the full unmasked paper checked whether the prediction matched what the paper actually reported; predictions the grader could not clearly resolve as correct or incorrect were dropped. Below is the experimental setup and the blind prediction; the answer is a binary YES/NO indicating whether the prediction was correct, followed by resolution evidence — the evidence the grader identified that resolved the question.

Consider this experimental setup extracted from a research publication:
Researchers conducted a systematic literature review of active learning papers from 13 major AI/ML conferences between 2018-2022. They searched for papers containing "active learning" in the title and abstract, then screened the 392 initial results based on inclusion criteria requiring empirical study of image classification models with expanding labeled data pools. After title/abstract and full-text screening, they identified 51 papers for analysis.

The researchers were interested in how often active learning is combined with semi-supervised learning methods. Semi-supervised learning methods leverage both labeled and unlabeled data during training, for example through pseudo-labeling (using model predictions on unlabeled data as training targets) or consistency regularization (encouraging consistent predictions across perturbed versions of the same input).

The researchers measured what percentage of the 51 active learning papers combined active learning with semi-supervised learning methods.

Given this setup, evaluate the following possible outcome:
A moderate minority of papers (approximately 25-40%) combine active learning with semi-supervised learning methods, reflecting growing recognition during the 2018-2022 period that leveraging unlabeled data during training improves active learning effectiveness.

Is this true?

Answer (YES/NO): YES